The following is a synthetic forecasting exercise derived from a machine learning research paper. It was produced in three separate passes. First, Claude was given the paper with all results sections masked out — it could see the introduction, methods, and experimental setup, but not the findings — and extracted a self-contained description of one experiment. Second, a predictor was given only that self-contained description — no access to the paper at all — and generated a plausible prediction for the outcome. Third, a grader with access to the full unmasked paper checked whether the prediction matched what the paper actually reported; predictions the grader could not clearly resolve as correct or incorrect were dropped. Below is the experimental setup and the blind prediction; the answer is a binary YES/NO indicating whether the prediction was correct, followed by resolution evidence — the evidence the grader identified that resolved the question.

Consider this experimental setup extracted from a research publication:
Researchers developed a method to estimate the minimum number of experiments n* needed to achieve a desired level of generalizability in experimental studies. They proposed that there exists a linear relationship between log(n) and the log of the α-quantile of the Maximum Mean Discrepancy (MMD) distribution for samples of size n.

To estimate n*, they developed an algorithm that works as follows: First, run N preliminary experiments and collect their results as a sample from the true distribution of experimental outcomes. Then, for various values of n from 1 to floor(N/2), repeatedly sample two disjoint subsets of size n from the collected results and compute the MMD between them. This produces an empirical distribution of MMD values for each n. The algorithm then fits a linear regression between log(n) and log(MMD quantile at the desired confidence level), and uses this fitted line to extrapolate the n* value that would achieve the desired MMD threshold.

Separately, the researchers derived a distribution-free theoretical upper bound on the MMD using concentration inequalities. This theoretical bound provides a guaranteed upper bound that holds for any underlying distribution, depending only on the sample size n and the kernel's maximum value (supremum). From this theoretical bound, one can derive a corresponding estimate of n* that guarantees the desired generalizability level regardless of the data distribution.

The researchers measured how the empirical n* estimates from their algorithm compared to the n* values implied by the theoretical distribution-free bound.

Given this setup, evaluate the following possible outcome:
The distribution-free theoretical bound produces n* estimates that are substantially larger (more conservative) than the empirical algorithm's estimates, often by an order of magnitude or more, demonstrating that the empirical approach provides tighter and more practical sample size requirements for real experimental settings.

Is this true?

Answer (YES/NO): YES